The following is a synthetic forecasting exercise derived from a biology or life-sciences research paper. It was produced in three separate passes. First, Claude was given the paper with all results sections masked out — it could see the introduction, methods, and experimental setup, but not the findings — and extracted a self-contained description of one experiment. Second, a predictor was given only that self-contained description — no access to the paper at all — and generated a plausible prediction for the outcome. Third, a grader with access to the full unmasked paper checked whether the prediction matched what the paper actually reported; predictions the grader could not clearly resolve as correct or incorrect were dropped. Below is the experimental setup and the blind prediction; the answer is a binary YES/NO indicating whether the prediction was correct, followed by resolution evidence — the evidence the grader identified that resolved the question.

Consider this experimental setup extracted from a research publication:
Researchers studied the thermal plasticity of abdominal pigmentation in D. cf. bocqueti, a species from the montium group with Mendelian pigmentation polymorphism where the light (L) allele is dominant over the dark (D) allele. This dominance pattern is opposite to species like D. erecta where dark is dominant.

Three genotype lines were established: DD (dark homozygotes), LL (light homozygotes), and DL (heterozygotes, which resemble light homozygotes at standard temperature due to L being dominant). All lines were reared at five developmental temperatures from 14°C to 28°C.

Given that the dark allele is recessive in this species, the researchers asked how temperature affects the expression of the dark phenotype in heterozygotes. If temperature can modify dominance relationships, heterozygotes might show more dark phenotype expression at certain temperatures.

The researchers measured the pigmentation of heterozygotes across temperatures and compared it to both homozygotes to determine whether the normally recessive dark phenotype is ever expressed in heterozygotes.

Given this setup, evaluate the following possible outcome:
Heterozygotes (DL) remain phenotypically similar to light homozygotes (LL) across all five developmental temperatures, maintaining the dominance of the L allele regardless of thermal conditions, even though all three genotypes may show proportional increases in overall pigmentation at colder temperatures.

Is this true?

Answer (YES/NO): NO